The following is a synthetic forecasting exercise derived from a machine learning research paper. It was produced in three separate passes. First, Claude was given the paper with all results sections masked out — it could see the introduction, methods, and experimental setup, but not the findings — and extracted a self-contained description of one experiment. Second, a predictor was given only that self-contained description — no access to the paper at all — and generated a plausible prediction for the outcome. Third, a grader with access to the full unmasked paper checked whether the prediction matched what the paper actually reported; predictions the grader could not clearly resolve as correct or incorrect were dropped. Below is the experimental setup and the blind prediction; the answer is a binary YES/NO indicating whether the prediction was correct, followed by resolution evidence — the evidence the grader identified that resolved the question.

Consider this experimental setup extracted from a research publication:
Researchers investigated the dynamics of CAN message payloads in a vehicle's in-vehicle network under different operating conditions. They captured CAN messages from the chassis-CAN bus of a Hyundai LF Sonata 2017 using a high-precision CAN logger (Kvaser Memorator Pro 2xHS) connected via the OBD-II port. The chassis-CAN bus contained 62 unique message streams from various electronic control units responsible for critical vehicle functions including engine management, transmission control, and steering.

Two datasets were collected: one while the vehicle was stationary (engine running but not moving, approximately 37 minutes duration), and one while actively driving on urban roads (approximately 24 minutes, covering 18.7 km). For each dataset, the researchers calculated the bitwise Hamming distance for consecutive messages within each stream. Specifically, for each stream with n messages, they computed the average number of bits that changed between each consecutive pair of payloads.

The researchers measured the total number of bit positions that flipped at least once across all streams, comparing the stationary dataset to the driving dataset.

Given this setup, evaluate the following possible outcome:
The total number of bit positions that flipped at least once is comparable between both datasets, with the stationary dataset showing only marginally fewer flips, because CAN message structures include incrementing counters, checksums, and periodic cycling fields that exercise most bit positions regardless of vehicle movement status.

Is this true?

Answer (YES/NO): NO